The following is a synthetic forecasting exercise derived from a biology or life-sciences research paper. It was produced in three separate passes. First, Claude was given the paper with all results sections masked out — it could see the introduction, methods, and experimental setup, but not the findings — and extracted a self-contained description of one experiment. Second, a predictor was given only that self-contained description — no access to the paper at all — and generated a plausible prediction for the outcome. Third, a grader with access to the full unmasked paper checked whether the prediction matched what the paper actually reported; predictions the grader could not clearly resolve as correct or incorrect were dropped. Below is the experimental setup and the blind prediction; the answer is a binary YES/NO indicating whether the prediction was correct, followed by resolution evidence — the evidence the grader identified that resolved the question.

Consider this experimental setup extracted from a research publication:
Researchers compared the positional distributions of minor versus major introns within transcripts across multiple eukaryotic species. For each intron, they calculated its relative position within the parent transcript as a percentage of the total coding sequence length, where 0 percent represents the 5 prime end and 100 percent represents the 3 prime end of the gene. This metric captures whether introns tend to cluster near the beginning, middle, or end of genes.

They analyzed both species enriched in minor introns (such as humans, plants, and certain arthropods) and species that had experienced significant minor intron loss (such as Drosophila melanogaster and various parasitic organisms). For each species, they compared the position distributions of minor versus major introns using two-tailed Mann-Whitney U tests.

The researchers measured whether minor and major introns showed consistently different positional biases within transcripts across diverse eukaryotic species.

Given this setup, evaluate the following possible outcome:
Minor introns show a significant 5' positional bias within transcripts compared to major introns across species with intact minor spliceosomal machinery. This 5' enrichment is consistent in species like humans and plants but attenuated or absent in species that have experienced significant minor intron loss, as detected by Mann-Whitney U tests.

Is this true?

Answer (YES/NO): NO